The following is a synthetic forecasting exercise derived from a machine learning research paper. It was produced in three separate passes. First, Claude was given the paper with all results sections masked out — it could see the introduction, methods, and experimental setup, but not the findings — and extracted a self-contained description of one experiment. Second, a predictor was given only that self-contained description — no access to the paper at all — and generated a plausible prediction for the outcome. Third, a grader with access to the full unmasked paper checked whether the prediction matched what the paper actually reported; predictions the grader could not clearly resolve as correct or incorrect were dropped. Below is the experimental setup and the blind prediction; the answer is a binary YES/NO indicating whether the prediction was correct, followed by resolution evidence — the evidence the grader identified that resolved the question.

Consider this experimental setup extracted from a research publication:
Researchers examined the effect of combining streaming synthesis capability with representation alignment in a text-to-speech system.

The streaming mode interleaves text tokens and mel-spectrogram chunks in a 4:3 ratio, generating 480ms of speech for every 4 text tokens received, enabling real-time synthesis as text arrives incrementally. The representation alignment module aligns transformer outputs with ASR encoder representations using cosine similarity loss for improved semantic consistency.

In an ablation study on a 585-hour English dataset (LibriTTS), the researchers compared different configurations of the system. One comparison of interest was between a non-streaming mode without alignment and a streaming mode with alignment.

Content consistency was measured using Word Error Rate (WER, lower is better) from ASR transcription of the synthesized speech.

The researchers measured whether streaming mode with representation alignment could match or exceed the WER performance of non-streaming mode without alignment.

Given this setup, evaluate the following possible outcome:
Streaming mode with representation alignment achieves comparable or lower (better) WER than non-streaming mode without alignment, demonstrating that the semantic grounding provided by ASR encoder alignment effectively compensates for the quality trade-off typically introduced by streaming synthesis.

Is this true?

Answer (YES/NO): YES